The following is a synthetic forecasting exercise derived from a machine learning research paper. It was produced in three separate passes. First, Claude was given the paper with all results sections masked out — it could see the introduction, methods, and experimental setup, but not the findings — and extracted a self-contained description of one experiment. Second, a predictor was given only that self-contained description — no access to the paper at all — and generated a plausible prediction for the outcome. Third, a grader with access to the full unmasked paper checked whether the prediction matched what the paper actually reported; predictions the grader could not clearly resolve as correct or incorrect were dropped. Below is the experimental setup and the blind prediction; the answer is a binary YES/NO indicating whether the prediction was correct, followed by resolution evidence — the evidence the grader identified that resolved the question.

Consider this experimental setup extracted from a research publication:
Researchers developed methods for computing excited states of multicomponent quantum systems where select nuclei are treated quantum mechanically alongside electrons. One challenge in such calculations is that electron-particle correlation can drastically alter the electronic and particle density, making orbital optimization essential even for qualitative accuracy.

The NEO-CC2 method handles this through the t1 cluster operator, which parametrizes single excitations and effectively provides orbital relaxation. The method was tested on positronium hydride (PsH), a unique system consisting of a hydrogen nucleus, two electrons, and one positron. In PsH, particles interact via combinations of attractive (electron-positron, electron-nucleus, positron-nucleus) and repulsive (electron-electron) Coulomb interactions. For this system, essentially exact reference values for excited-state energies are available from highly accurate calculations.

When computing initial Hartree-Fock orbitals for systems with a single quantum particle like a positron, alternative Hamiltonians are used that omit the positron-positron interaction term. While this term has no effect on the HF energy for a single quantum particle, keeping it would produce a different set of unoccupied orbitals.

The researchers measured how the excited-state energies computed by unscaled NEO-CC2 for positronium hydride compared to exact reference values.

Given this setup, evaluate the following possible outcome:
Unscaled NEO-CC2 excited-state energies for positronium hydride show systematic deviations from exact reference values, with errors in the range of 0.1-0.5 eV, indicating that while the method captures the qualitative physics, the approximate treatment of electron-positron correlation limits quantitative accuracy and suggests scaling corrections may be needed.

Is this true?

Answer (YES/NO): YES